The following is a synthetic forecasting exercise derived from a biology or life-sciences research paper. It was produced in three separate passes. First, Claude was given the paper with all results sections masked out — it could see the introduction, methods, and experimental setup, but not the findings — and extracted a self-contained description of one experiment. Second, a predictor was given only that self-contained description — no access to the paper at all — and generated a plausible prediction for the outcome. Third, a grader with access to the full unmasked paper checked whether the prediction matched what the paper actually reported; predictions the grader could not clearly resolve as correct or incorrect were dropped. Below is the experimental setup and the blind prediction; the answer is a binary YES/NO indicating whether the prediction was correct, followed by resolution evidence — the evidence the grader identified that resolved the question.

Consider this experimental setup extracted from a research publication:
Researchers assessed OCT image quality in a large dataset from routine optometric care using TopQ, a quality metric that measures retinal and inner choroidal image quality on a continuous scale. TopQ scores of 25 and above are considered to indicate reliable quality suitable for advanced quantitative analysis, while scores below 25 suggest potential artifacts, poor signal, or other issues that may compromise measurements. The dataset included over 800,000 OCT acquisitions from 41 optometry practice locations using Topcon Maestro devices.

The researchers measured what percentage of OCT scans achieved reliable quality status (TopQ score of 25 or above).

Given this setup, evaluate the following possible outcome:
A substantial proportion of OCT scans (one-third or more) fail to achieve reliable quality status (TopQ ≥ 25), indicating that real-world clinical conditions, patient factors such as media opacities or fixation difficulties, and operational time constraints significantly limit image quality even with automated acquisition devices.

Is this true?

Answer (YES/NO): NO